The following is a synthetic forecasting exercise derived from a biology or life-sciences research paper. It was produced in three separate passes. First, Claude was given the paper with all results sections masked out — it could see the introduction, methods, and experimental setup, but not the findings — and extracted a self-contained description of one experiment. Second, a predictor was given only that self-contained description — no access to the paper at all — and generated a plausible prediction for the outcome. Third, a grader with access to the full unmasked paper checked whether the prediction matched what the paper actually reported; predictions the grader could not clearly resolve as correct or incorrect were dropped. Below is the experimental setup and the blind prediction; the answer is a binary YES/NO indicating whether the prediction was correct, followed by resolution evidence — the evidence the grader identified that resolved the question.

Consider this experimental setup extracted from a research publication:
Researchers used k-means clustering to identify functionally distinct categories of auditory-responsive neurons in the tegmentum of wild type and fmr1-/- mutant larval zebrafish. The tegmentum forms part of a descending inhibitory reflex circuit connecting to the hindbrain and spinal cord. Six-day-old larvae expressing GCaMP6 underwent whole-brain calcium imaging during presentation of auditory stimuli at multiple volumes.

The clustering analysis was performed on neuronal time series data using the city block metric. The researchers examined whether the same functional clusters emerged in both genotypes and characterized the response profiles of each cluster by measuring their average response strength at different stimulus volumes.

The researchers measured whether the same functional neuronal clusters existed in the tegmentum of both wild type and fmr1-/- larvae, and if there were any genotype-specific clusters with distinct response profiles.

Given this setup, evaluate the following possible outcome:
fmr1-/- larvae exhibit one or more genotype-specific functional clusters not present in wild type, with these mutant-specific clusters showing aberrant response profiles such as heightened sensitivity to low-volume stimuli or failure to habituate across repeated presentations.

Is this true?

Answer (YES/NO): YES